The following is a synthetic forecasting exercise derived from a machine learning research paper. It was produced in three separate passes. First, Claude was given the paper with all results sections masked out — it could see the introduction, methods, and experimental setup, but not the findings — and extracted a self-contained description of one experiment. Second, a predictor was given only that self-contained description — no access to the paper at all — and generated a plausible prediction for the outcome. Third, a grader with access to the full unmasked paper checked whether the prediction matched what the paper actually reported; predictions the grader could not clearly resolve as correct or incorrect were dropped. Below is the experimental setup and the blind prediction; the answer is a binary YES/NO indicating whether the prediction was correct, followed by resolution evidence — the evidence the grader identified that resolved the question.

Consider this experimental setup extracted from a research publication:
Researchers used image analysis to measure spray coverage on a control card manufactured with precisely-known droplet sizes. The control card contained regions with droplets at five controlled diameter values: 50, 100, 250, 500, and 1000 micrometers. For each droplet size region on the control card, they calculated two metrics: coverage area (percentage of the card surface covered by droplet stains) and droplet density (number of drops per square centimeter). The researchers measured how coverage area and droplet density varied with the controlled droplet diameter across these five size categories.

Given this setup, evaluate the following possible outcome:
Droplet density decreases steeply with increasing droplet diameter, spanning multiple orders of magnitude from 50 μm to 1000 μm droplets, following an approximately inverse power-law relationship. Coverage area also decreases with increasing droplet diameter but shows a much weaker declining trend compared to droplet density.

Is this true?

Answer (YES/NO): NO